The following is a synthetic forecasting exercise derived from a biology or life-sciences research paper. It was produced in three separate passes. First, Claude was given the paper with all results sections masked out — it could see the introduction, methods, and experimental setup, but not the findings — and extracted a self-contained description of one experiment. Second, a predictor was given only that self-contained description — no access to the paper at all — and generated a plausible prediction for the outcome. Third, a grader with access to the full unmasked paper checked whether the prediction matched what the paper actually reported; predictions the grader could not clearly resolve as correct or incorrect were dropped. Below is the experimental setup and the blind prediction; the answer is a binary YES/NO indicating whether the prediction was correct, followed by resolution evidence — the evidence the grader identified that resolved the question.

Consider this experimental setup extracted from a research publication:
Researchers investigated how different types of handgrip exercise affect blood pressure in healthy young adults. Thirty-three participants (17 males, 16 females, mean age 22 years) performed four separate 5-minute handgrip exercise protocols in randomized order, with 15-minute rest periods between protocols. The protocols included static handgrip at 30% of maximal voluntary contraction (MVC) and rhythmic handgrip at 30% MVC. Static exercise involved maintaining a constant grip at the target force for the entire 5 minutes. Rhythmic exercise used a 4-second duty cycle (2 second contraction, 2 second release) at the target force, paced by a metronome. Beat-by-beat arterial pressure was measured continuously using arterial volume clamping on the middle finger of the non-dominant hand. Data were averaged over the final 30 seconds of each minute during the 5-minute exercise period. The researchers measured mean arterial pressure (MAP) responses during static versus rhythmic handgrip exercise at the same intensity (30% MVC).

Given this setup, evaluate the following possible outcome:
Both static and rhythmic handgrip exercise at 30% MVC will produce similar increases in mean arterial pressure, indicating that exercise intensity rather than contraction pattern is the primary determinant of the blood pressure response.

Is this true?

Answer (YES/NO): NO